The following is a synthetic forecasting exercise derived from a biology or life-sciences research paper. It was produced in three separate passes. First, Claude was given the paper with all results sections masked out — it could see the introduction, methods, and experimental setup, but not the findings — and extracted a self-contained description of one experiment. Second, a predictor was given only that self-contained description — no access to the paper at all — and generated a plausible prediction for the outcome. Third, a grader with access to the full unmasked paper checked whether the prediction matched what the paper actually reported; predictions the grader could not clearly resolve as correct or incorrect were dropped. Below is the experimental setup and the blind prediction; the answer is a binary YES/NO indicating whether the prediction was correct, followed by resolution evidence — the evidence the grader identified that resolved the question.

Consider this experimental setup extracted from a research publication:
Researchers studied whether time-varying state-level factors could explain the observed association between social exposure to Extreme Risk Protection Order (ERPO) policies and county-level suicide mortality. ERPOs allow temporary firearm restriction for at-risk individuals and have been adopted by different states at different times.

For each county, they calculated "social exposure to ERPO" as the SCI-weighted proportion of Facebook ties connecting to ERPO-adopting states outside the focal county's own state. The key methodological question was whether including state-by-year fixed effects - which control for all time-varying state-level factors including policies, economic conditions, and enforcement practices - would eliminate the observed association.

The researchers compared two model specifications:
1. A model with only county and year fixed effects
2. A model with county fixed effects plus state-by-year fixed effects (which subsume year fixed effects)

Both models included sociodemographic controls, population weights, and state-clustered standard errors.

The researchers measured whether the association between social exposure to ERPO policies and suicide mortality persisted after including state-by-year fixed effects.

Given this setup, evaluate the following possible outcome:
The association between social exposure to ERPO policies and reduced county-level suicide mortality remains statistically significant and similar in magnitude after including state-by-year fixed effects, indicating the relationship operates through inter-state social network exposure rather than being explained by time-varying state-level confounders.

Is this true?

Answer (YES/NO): YES